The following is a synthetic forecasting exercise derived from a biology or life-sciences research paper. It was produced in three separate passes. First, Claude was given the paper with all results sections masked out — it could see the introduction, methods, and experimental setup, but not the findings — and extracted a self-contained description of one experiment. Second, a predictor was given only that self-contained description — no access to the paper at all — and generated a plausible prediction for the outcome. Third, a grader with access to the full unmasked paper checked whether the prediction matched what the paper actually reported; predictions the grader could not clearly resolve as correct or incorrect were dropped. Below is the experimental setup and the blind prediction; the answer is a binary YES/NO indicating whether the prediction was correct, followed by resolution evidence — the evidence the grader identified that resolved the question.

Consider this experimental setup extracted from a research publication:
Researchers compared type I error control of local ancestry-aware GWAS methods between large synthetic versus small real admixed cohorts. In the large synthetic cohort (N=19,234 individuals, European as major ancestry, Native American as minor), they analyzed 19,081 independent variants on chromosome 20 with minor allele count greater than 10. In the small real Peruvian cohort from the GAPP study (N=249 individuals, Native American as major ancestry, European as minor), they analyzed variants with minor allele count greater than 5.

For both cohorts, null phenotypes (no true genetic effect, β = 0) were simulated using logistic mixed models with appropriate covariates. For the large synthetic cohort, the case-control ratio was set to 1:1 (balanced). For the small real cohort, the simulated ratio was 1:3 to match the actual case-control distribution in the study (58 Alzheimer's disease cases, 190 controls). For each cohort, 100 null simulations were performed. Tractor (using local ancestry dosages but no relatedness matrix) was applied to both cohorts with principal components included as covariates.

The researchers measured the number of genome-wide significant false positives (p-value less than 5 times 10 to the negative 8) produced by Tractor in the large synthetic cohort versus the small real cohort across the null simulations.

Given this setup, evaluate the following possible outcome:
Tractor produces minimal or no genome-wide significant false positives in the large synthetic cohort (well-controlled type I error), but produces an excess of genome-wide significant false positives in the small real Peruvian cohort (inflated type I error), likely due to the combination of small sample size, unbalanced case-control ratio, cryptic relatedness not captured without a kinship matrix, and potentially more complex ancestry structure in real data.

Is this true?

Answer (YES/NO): YES